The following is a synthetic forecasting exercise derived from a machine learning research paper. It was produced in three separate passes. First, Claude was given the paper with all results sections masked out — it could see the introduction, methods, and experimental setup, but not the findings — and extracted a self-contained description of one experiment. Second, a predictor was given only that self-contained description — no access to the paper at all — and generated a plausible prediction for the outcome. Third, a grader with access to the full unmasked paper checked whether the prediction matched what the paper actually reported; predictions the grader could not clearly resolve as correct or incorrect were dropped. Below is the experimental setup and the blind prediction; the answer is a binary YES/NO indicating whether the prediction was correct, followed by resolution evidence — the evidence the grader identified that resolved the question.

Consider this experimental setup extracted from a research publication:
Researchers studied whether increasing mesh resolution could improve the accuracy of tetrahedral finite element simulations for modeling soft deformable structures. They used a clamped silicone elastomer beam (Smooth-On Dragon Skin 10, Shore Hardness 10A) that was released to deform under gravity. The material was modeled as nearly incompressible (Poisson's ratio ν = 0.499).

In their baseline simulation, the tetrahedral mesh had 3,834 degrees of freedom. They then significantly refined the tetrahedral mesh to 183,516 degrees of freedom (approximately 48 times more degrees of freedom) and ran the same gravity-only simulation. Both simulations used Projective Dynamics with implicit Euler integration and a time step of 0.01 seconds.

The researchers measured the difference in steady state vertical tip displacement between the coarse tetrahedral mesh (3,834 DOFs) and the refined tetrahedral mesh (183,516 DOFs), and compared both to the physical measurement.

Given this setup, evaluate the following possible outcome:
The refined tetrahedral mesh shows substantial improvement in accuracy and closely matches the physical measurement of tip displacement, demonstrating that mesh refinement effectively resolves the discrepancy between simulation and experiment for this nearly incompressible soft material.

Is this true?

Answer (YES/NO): NO